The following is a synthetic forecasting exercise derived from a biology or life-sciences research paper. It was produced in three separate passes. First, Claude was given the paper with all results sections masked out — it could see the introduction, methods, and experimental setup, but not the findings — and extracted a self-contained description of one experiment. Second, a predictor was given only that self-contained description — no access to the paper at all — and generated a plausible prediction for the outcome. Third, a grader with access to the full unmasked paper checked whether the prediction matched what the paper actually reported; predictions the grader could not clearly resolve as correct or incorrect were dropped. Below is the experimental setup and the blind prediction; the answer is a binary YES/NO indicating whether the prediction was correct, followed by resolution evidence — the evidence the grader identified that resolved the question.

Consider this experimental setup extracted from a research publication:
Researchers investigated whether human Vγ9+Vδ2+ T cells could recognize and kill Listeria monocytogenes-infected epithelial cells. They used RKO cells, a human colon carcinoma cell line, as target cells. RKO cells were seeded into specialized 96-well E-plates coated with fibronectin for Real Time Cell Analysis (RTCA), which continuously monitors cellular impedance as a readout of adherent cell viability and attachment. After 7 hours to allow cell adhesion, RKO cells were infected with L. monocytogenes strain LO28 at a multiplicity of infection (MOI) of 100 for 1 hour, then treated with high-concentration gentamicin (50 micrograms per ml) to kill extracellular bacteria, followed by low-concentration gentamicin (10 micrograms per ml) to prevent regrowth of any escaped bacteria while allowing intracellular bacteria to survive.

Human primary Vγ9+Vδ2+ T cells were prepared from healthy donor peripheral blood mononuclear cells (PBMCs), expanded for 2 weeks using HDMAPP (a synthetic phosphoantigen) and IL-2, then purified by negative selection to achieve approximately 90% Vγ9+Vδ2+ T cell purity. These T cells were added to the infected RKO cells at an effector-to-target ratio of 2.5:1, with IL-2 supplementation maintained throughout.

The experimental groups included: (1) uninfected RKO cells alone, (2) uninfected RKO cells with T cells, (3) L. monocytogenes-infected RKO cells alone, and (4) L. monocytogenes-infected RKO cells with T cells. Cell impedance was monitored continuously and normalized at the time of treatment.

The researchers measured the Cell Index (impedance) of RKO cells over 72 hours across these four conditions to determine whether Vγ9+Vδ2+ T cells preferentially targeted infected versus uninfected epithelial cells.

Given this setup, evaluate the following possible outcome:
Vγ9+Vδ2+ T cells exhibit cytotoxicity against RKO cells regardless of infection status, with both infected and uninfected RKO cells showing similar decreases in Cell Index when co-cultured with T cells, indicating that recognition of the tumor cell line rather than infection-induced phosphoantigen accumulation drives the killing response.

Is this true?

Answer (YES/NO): NO